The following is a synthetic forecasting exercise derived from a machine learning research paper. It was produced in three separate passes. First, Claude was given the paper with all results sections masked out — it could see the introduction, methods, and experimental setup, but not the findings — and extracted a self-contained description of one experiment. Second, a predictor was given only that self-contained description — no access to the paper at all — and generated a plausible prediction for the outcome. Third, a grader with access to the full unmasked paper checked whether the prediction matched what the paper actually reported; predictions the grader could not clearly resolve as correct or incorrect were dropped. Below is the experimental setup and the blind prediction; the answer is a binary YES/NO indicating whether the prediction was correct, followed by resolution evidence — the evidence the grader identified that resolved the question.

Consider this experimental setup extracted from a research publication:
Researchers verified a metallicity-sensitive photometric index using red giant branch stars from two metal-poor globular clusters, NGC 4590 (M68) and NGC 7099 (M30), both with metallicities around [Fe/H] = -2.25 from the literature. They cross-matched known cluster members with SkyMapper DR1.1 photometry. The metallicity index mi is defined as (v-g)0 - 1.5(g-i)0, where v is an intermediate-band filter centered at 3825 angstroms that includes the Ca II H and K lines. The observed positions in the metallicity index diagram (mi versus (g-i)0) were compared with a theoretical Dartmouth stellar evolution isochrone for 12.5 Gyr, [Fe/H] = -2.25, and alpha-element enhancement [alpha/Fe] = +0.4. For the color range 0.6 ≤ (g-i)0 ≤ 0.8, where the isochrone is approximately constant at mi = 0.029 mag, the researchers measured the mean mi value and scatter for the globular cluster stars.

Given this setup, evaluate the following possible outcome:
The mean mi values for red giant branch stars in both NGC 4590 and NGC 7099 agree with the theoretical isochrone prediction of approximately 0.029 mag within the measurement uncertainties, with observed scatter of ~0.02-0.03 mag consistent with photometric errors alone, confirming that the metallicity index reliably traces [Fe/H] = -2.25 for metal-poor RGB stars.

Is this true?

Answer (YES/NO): NO